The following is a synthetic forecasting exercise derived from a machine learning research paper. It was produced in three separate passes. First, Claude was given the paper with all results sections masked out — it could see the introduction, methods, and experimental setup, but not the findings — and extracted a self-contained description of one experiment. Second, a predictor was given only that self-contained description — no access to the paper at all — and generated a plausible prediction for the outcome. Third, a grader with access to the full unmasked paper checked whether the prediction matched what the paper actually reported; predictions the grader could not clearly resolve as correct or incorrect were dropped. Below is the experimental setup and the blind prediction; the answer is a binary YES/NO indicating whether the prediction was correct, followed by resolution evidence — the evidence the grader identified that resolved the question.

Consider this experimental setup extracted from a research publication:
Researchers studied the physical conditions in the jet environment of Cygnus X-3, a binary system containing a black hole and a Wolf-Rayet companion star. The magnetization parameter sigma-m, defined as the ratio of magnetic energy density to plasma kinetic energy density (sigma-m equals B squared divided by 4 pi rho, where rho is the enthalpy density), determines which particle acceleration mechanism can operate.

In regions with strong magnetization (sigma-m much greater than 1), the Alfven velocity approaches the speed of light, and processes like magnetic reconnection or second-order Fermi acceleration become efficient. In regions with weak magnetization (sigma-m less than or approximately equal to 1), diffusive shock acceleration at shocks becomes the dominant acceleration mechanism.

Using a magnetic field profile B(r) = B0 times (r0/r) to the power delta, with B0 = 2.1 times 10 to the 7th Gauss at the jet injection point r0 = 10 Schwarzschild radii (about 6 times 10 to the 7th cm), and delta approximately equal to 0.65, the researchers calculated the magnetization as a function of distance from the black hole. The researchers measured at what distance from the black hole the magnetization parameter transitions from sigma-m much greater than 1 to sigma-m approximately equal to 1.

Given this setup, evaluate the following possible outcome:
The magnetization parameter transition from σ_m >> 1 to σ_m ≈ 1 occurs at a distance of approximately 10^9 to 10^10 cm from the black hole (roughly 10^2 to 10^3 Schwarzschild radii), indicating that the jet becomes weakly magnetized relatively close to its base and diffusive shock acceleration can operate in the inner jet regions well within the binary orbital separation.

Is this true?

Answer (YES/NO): NO